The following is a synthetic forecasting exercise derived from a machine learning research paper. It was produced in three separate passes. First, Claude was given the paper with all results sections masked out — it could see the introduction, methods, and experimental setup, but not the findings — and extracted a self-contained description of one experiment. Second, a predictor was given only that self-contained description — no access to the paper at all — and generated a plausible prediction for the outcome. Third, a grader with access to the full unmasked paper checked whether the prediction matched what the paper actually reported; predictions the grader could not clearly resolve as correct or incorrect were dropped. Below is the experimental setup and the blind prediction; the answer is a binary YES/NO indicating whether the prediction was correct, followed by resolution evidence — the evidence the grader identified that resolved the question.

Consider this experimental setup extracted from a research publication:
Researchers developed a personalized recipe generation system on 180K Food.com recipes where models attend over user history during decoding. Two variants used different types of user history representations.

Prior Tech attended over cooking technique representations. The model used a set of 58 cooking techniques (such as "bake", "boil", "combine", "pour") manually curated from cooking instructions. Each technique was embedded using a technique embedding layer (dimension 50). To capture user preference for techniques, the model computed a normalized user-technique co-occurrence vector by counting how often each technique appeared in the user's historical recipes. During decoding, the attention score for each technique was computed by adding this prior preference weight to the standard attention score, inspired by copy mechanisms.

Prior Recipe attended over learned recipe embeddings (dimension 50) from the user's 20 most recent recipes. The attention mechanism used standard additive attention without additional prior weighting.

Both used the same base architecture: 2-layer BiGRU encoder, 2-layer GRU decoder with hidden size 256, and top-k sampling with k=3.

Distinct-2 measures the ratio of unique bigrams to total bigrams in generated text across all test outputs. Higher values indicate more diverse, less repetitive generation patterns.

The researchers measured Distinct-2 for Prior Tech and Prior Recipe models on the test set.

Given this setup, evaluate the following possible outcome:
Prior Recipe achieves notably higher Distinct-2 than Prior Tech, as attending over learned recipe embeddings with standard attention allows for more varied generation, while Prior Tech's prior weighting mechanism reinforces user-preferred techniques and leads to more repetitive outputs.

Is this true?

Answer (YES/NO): NO